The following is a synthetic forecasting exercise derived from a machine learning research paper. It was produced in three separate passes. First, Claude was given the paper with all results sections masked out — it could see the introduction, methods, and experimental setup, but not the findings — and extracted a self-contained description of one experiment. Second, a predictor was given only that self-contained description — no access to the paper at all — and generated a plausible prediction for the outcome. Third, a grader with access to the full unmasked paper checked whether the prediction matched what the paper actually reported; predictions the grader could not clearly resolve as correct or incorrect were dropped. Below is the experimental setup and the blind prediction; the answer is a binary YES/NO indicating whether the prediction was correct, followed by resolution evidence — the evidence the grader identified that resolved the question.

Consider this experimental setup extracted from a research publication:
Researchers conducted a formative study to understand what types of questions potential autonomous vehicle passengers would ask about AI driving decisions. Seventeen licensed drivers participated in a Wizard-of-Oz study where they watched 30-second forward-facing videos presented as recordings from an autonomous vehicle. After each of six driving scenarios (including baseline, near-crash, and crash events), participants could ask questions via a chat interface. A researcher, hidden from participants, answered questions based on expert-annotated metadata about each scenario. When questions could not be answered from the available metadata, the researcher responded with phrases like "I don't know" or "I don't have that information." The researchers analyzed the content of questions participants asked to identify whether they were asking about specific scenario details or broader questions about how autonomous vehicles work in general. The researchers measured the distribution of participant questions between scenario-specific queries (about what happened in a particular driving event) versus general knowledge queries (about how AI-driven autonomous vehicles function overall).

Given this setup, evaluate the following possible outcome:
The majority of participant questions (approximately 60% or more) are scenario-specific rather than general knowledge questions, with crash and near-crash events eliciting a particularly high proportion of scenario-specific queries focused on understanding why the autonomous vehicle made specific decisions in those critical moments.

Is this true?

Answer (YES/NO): YES